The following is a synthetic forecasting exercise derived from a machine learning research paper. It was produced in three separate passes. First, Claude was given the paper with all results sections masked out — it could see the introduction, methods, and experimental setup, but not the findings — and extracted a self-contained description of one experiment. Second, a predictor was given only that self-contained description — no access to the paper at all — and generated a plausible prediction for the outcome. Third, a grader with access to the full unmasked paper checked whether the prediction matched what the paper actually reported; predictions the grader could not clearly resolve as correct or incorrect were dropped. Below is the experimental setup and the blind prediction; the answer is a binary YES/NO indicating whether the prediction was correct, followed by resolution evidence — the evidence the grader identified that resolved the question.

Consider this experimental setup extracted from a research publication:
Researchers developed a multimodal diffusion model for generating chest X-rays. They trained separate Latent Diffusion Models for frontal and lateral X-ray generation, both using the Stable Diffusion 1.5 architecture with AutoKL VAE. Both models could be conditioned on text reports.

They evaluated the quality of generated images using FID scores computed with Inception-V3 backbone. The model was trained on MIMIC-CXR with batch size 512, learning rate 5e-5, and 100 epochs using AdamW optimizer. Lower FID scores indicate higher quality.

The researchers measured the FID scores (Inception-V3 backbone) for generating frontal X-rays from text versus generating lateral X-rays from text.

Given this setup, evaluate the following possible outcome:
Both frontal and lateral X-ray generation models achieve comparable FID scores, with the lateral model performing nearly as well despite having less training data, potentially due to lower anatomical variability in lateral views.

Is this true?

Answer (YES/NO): NO